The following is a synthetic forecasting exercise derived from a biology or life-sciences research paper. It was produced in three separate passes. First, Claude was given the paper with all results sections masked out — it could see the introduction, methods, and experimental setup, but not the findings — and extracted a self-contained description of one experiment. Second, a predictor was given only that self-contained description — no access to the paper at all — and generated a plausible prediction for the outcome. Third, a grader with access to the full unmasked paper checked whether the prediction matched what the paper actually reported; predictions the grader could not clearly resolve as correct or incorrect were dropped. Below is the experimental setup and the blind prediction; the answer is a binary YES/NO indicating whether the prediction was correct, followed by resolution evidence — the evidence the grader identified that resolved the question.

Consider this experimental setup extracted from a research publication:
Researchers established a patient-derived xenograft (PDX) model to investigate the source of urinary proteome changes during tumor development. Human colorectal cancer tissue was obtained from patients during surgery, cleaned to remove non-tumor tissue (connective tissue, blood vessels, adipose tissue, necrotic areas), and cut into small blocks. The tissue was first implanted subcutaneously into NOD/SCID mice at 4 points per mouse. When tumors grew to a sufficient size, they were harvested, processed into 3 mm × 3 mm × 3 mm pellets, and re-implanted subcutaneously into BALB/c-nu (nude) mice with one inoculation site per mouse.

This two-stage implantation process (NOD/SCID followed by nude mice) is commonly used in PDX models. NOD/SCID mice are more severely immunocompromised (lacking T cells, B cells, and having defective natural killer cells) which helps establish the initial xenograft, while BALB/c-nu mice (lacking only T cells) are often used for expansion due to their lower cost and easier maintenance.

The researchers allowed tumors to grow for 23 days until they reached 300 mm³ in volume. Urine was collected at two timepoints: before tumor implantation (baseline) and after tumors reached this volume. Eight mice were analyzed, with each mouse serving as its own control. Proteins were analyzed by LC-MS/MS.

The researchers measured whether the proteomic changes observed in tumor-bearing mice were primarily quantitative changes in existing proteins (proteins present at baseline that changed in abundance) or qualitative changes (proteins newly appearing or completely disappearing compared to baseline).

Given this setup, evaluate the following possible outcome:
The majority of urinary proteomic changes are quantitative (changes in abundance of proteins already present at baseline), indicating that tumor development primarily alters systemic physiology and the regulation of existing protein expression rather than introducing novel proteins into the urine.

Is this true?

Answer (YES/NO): NO